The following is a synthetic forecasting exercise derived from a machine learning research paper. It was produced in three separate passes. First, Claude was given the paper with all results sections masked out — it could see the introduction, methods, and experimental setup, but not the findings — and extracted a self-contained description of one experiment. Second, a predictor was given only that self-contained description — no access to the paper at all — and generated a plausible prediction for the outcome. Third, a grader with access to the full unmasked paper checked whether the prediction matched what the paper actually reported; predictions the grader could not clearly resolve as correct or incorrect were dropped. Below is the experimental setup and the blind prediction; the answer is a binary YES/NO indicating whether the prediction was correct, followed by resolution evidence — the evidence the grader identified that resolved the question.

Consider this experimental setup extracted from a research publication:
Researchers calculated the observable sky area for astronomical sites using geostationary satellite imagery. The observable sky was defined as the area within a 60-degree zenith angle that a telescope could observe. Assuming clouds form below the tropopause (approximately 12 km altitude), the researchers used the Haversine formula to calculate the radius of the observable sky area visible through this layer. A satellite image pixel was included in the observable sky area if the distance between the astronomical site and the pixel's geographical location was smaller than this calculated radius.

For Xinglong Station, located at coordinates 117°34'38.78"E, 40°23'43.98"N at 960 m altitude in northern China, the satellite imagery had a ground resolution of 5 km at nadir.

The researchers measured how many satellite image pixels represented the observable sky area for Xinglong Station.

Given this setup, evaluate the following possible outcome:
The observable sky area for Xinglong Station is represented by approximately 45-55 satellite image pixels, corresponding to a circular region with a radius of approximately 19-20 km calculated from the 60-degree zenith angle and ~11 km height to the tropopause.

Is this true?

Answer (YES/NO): NO